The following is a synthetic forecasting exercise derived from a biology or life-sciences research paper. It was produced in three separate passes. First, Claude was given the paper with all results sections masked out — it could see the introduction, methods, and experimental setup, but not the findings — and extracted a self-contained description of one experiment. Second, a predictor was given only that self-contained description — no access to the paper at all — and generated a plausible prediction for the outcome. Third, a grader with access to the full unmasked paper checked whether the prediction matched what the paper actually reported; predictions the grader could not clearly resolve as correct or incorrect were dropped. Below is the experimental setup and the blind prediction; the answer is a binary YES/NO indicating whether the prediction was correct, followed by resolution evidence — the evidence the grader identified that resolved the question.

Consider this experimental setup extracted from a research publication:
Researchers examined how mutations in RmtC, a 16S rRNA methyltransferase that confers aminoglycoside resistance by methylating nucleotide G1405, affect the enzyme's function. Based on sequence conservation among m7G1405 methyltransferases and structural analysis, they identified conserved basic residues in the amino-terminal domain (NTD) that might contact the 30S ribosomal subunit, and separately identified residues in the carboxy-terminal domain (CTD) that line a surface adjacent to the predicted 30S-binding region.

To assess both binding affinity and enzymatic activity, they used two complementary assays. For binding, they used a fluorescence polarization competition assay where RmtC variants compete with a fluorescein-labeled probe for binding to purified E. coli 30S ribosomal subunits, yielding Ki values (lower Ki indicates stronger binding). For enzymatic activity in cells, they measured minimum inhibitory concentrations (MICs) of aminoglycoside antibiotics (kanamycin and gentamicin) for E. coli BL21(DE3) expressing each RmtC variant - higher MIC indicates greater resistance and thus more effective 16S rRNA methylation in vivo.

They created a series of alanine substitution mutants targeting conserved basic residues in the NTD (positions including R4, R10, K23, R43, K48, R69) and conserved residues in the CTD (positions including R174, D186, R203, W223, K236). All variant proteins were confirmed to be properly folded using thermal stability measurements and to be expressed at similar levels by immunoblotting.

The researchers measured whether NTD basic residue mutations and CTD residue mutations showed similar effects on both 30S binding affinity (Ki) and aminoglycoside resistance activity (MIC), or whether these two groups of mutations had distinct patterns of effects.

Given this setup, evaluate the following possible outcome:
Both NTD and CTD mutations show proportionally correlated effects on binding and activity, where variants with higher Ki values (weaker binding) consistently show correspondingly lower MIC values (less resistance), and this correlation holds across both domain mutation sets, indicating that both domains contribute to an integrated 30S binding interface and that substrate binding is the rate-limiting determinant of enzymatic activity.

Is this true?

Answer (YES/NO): NO